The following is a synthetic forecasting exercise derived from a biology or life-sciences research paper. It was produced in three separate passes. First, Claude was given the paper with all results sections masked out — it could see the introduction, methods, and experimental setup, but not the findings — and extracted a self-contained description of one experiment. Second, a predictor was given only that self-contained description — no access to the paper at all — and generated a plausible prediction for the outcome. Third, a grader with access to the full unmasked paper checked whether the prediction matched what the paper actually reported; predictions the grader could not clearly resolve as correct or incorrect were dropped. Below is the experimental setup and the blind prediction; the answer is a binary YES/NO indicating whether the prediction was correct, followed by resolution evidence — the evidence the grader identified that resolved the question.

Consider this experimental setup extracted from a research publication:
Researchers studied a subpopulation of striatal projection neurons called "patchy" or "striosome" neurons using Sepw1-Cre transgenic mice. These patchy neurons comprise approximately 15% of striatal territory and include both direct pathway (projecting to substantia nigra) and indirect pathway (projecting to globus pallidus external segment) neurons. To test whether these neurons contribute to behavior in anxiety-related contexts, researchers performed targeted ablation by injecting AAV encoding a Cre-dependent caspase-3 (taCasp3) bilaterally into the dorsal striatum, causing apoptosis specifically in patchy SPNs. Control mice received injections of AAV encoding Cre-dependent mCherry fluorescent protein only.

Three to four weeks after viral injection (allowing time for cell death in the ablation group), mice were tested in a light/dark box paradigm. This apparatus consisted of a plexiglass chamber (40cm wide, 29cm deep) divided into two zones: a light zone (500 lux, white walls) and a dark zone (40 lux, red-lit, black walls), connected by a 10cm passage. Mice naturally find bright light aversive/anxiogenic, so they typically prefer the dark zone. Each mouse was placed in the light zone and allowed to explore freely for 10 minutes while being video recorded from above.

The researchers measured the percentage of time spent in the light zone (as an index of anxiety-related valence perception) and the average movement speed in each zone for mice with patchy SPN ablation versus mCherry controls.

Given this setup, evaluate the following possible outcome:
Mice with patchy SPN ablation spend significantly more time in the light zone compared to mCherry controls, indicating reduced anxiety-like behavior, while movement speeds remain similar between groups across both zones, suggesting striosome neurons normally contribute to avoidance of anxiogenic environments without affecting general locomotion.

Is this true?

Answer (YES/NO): NO